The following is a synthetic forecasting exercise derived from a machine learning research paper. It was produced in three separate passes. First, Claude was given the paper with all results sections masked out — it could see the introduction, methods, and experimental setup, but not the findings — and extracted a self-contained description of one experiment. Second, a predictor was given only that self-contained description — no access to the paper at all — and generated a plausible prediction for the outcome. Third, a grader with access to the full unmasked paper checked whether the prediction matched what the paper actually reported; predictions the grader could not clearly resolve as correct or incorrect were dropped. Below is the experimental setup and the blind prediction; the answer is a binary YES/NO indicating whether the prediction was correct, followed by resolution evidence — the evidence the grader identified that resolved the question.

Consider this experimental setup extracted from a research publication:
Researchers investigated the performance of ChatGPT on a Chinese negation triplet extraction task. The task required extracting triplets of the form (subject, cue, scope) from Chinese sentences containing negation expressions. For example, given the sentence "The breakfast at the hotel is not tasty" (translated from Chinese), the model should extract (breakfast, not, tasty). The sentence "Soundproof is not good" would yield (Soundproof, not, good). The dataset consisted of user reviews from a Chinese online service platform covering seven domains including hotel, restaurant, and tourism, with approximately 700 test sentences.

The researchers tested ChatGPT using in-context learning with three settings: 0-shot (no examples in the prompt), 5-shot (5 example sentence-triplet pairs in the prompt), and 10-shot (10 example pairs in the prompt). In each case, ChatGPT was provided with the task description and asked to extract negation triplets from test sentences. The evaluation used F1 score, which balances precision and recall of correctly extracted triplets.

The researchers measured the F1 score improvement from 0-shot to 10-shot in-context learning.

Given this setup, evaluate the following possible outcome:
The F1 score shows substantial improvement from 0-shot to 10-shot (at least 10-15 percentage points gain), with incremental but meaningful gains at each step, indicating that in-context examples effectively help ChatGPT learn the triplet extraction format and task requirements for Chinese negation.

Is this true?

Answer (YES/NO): NO